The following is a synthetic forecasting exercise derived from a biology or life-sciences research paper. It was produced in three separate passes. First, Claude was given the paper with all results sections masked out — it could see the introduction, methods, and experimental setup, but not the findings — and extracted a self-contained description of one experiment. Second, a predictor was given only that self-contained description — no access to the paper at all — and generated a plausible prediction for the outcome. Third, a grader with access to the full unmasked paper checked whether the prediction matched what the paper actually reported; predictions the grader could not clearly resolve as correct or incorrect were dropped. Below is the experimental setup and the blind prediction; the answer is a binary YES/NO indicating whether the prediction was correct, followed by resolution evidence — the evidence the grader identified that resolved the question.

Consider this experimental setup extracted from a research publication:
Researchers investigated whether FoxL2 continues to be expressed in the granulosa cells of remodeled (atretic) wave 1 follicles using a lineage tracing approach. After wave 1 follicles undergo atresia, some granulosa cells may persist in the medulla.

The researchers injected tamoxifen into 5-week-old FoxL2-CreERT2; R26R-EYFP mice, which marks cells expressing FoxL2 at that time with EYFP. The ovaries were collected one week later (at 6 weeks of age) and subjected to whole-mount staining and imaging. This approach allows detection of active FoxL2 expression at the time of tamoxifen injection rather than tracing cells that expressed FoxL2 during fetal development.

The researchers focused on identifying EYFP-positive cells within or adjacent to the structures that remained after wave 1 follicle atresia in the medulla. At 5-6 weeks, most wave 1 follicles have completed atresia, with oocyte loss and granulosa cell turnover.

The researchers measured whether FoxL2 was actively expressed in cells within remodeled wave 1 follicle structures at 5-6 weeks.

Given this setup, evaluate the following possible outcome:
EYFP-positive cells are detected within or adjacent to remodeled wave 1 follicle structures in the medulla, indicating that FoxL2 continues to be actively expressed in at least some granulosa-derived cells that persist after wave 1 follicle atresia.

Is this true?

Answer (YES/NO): YES